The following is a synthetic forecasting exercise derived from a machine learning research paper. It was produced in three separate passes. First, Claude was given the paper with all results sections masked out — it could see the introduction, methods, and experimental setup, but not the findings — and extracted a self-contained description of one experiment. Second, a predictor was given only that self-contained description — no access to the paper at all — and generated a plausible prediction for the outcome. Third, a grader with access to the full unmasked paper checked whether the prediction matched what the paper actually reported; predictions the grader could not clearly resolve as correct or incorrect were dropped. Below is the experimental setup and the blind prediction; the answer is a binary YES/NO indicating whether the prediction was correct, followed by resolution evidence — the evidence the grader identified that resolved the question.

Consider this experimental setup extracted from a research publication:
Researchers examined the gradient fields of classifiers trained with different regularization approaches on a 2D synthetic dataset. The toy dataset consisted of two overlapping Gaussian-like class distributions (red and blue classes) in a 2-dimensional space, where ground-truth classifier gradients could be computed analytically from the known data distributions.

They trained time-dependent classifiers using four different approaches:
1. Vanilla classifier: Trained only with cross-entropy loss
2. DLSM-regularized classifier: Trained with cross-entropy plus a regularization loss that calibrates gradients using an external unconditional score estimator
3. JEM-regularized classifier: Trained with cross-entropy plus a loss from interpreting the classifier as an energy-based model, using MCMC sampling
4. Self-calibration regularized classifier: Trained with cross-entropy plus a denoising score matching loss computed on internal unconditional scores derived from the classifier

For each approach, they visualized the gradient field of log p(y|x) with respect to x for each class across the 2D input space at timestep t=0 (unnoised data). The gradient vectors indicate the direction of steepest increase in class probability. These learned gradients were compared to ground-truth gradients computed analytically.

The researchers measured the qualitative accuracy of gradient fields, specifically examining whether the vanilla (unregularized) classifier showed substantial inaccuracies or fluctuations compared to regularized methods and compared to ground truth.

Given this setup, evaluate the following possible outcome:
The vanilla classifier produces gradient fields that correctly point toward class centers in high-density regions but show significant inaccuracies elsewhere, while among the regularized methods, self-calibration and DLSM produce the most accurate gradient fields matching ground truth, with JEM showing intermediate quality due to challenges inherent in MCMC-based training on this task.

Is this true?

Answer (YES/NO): NO